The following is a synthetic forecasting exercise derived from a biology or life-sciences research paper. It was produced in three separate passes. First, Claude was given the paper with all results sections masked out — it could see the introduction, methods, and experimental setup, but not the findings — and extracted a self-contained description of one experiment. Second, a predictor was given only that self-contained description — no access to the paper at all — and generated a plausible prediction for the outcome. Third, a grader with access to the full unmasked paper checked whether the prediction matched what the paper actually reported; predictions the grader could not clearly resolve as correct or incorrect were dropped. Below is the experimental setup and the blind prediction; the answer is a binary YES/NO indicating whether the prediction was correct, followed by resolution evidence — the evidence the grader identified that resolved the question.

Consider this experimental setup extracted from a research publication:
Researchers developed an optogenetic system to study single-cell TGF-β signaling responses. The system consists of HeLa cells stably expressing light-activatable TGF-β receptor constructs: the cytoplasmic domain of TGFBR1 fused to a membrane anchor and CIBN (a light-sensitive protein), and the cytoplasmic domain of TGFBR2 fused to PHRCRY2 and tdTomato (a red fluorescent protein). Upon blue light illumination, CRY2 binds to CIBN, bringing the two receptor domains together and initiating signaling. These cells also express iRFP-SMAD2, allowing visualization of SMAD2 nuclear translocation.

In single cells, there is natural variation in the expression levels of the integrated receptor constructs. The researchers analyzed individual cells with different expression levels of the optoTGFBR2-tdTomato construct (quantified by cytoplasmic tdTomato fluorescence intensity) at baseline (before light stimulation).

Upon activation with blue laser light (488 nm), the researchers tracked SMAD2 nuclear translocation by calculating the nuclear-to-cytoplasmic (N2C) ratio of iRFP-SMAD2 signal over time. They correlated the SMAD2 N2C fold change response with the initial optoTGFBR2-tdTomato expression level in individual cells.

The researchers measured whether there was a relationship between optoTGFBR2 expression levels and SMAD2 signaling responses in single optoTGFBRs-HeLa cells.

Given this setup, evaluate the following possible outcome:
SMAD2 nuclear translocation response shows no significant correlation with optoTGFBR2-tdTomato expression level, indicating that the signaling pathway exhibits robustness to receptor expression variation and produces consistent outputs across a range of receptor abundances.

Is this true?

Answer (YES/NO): NO